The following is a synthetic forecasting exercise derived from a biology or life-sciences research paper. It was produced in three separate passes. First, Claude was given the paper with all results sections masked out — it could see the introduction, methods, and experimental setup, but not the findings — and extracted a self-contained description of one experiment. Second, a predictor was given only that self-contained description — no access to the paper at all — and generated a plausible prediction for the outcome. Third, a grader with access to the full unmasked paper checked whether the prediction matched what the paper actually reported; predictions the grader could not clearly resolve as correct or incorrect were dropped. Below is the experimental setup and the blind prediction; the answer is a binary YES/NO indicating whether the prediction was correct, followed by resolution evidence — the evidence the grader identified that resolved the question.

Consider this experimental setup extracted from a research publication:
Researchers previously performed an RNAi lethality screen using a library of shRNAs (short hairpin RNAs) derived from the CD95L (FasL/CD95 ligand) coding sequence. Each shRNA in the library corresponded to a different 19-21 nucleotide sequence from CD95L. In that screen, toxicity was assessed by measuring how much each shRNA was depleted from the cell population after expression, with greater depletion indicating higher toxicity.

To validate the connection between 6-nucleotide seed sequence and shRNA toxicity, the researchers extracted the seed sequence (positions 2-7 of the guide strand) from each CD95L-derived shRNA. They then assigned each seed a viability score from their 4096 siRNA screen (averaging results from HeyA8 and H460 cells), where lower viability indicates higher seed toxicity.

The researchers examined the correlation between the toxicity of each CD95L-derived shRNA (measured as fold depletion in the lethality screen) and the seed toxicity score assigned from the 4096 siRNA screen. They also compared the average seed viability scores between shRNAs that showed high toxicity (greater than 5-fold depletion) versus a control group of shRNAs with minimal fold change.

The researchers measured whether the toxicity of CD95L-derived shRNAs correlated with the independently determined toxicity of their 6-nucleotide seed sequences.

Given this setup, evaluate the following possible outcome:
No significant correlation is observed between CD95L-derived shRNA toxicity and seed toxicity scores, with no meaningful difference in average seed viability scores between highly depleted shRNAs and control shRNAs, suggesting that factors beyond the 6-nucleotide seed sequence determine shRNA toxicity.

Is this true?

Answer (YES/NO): NO